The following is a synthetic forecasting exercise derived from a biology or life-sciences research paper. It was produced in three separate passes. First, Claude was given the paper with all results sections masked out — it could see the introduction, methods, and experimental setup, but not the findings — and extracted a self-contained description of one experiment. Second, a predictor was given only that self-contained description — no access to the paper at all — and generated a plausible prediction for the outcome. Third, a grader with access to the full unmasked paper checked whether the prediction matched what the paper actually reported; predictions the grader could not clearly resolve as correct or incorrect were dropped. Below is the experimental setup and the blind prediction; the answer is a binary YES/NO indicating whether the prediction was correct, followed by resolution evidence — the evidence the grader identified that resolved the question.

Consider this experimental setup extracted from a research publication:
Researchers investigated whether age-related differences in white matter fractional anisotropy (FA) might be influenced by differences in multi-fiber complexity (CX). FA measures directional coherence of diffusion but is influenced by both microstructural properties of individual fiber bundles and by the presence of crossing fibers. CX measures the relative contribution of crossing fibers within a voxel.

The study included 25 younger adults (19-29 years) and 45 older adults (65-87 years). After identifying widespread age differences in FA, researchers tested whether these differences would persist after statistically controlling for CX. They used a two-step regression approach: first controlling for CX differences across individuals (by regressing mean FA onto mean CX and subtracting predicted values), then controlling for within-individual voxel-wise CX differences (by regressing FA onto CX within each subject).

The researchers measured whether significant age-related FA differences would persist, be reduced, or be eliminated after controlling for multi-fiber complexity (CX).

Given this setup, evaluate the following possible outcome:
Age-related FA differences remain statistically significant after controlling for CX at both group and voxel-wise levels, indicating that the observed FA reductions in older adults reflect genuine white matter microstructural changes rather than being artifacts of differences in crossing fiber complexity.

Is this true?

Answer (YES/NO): NO